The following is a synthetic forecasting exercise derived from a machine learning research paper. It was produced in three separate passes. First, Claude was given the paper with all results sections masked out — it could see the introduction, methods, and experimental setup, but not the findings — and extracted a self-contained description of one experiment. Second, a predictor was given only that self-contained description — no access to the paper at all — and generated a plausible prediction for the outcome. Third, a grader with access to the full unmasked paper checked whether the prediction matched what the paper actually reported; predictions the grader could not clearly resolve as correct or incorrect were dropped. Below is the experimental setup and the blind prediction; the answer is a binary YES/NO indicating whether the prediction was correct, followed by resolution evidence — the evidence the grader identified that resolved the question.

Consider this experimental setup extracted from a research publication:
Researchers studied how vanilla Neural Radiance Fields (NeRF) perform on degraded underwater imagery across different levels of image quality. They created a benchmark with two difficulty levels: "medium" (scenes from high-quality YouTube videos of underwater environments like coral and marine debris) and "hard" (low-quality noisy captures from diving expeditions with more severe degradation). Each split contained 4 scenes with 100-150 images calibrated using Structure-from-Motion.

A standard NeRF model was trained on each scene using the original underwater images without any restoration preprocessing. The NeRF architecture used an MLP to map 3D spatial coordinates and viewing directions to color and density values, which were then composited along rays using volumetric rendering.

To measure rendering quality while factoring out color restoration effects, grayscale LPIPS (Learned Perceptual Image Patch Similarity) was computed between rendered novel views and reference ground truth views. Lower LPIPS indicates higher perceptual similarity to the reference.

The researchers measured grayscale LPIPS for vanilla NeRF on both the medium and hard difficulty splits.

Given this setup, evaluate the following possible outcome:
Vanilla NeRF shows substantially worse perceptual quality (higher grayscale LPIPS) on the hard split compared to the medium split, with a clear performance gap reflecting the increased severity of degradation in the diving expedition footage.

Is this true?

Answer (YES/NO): YES